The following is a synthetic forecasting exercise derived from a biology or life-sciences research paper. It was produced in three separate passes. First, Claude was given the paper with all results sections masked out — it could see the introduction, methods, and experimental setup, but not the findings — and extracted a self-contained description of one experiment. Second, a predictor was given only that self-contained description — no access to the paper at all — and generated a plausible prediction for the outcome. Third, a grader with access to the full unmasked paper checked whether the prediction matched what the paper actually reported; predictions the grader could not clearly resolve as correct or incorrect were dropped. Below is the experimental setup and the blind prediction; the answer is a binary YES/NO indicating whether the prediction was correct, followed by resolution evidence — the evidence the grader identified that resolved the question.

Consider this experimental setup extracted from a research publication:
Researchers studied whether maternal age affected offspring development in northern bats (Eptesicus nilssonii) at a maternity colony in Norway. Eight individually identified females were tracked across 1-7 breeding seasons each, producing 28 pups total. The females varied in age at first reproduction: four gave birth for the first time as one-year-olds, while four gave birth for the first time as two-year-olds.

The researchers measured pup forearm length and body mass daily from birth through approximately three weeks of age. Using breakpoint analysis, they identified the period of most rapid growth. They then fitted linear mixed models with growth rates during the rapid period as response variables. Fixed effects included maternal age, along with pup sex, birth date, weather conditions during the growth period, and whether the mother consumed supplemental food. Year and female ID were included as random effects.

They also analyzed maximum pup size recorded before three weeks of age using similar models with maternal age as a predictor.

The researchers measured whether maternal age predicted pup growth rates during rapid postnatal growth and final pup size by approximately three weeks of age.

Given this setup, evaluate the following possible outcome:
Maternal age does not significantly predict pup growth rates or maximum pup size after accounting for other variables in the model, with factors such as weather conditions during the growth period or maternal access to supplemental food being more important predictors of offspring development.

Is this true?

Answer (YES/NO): YES